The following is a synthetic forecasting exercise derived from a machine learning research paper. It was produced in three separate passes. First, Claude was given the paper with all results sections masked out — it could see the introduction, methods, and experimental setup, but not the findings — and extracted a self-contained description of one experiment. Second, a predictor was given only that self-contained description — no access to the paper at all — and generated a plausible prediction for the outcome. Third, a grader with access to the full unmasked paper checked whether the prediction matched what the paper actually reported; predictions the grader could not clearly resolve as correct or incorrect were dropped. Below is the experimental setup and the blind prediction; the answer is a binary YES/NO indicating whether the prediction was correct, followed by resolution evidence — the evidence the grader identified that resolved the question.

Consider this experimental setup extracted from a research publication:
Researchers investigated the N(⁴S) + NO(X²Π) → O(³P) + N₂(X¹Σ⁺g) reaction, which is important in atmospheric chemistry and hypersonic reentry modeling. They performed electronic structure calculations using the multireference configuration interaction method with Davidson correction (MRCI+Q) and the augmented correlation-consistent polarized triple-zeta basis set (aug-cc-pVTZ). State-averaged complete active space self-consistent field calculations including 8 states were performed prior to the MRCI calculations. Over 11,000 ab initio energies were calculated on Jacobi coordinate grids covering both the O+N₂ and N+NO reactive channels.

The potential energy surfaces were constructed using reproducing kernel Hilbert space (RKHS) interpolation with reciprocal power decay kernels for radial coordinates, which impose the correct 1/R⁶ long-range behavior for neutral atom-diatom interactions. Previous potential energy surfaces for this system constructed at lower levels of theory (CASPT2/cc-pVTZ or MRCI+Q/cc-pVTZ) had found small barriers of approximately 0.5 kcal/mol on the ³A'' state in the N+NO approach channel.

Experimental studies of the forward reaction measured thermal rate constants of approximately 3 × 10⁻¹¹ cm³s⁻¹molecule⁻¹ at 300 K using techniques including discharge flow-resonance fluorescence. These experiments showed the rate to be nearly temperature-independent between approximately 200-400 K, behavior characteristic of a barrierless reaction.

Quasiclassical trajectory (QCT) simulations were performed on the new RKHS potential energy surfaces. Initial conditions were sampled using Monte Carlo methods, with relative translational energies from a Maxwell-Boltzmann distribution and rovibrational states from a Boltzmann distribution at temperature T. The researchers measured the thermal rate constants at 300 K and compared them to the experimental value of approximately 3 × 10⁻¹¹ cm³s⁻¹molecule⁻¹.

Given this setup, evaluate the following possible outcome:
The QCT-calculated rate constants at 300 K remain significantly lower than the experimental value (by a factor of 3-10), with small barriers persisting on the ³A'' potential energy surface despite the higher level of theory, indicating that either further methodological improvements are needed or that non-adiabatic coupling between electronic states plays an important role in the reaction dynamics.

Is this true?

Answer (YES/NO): NO